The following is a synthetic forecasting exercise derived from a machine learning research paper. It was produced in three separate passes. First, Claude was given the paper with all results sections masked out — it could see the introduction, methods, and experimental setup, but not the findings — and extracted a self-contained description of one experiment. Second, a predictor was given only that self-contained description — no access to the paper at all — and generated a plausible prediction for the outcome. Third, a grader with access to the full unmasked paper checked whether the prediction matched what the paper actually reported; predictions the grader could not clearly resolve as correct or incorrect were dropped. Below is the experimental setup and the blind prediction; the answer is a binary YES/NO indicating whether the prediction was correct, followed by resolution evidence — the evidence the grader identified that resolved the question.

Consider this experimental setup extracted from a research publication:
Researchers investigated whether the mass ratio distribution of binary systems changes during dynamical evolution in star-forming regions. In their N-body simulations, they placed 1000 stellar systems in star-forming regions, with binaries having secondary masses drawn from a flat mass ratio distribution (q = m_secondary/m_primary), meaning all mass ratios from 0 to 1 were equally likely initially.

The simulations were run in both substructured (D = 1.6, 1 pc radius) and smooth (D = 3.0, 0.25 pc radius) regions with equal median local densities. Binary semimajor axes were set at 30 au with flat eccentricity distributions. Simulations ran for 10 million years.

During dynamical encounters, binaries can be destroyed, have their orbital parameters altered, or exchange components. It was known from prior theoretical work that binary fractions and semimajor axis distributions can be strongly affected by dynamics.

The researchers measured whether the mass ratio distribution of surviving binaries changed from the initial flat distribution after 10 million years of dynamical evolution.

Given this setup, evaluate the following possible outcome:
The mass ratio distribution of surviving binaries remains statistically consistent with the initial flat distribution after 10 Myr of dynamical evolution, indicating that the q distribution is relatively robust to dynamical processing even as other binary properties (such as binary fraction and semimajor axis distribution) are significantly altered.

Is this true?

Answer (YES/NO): YES